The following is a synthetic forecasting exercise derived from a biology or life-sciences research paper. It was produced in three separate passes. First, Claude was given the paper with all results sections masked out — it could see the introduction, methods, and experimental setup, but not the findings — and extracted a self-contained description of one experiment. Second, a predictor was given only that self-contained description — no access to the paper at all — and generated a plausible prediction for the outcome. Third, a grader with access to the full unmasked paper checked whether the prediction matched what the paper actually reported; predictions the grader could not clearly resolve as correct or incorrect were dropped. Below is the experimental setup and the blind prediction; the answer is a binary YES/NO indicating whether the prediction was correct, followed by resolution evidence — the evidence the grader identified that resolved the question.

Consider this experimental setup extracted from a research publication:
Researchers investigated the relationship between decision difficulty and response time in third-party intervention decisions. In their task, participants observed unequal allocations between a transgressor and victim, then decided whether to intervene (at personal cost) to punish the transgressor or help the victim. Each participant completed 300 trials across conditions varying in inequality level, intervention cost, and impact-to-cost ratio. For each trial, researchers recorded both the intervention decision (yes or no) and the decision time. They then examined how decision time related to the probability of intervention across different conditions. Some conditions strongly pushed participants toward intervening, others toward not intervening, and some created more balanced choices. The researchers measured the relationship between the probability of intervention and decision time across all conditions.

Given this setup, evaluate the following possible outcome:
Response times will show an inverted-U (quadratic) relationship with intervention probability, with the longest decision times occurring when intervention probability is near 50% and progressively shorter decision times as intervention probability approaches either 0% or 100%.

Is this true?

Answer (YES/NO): YES